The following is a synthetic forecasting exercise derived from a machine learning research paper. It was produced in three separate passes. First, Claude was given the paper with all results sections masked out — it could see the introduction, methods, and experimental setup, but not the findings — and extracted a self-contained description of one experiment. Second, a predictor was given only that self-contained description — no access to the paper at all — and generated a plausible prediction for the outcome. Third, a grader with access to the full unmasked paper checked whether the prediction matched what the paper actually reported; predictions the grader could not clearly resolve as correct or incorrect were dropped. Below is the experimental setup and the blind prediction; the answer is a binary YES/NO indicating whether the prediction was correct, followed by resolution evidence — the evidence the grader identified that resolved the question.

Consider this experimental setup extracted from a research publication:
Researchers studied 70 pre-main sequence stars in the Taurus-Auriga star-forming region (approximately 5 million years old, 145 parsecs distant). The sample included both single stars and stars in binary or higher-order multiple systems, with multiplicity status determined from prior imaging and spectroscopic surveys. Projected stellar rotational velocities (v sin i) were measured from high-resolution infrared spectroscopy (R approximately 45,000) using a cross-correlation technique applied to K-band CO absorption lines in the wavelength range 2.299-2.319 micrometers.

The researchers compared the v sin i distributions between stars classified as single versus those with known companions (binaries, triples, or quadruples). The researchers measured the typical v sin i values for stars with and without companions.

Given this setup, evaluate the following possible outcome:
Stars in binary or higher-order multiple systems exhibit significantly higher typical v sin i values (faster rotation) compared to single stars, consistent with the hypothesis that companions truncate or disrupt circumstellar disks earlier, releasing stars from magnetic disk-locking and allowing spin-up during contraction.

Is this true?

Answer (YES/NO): NO